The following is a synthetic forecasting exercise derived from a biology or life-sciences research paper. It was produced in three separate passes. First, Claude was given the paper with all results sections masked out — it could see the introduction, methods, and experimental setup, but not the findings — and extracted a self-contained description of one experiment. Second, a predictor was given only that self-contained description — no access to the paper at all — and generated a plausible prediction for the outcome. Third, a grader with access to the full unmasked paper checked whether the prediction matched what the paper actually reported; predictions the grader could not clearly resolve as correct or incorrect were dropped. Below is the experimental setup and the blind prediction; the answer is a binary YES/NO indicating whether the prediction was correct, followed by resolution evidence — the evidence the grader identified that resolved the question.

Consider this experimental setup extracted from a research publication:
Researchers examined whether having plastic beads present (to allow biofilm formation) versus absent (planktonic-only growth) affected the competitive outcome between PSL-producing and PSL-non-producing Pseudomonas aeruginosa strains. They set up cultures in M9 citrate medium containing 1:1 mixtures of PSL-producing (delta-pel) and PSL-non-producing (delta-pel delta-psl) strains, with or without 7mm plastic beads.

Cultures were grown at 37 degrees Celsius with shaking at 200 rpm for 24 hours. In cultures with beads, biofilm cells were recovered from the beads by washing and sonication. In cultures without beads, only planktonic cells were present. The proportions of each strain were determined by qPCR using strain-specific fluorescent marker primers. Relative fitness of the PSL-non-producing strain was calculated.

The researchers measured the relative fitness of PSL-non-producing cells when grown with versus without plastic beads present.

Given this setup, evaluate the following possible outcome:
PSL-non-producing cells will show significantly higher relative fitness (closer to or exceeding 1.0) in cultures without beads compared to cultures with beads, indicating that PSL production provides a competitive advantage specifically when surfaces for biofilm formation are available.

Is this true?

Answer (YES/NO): YES